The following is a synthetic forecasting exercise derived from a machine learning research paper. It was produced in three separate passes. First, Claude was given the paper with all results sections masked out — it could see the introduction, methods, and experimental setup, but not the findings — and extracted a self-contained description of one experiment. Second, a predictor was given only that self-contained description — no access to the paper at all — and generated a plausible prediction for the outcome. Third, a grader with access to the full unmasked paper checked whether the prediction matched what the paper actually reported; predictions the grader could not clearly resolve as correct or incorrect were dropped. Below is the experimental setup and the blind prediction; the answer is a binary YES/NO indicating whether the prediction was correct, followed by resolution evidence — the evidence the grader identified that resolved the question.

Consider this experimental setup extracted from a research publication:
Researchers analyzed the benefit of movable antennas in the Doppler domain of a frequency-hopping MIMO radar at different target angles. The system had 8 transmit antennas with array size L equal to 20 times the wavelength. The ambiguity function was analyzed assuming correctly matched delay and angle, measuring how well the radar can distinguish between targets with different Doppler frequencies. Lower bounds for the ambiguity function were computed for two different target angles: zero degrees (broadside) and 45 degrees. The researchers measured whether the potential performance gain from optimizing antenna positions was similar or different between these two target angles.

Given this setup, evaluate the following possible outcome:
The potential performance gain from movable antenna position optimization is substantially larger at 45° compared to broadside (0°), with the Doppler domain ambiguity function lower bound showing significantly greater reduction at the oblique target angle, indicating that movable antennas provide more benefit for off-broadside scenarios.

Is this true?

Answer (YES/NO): YES